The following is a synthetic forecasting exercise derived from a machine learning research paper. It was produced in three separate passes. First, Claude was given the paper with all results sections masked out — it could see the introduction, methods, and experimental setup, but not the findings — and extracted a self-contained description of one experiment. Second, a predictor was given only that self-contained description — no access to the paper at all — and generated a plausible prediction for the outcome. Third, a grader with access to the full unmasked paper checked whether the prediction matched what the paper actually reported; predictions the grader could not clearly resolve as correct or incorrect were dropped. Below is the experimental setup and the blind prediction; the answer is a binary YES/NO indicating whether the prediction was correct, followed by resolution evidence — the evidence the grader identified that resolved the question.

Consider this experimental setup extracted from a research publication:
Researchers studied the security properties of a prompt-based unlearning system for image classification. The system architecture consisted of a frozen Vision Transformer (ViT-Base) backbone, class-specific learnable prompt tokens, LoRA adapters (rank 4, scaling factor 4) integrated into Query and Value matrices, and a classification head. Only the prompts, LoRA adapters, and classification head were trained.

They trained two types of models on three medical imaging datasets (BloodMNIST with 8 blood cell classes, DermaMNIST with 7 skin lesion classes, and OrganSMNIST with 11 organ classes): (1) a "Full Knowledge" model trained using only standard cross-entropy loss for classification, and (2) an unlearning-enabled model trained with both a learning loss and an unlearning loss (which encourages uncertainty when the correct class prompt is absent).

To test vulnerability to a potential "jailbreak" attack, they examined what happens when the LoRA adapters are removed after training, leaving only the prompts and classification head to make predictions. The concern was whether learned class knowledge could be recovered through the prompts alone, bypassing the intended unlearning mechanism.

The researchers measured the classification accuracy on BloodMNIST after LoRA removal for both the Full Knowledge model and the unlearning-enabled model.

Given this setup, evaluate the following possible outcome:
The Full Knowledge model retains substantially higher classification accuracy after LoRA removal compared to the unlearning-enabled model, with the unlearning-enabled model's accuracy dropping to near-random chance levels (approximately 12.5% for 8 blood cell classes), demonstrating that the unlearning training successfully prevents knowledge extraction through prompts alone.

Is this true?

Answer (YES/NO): YES